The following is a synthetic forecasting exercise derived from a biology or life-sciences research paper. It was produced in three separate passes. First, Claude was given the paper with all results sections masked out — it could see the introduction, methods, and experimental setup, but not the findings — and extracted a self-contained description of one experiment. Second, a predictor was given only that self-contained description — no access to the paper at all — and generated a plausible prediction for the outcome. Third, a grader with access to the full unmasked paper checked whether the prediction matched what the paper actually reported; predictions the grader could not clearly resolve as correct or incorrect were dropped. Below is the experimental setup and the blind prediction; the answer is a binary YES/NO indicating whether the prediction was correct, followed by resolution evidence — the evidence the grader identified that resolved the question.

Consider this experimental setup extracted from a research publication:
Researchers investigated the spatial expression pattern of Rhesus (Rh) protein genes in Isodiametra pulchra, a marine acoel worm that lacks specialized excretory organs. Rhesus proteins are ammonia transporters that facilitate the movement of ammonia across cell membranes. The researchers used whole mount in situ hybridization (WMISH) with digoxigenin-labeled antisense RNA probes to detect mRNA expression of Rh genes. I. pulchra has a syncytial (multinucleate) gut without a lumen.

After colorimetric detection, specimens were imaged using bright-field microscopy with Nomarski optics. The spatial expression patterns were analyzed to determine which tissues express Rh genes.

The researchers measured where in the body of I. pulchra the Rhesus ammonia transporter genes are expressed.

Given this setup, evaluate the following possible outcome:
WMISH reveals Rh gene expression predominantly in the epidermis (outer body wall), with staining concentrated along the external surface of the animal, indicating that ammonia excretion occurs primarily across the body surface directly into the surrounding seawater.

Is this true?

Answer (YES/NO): NO